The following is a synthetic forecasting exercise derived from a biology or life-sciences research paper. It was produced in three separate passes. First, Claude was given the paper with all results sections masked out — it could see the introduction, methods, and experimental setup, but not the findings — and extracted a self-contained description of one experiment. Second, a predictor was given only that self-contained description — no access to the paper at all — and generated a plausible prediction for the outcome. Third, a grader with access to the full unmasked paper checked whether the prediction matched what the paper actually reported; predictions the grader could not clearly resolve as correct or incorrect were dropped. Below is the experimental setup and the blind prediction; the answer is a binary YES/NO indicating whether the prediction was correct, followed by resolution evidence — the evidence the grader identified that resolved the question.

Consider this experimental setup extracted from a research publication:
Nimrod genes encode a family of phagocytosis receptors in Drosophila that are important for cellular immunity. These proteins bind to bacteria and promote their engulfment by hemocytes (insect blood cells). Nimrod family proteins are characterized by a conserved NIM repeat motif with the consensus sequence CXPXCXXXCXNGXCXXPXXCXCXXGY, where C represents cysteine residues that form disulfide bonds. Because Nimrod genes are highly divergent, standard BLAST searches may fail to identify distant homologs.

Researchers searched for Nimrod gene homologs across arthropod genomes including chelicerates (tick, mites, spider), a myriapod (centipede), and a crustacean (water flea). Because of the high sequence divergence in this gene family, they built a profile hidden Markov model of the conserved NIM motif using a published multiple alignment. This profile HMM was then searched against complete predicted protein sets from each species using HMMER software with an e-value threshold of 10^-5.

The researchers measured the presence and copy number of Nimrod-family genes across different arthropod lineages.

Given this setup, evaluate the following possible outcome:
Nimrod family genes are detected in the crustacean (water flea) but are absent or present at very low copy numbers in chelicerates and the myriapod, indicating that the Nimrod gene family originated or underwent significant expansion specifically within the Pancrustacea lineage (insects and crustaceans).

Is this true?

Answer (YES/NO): NO